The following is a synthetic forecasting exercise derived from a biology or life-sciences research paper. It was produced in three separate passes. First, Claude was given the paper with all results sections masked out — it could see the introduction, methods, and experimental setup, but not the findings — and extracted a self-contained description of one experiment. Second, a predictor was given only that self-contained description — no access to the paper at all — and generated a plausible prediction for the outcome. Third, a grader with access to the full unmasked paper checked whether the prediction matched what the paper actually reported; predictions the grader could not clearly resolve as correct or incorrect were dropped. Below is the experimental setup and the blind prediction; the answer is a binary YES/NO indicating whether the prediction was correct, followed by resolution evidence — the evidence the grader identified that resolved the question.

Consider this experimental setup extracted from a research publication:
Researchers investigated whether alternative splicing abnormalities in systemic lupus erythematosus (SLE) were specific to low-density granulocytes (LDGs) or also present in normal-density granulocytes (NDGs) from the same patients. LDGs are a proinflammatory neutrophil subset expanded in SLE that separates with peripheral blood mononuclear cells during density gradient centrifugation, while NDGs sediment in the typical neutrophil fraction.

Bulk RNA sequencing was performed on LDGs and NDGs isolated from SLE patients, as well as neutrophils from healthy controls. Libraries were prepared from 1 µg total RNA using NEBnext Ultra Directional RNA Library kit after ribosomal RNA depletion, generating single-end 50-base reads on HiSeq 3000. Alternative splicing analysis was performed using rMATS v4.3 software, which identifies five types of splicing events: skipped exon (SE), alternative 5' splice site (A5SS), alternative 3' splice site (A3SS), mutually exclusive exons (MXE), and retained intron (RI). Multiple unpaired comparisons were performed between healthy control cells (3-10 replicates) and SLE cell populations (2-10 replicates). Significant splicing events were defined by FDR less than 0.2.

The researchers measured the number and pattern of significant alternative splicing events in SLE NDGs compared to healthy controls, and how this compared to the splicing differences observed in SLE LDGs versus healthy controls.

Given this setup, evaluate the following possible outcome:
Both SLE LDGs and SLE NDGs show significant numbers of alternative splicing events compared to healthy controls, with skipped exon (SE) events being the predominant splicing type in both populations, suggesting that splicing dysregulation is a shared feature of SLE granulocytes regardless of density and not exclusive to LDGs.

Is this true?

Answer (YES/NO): NO